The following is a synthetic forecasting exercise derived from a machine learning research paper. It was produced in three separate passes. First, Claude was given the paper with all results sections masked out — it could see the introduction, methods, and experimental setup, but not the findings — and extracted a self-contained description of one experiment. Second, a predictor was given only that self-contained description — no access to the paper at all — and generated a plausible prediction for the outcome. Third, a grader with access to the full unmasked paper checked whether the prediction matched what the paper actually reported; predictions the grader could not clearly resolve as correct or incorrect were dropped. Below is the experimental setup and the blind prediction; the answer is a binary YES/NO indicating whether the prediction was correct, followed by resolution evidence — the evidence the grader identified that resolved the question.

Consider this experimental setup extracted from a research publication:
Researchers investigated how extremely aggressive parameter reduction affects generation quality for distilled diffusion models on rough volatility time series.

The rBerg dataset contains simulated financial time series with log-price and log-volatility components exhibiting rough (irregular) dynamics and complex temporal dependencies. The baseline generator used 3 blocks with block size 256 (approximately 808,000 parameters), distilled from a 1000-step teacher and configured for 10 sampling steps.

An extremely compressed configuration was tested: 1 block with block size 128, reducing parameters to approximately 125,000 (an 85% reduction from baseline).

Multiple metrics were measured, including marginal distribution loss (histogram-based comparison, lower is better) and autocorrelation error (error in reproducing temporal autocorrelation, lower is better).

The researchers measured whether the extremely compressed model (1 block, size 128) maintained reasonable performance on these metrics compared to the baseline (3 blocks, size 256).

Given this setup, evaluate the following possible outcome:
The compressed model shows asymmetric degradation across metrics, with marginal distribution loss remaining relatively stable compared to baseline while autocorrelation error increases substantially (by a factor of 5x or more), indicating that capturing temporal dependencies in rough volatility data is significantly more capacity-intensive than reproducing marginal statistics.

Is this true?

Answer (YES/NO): NO